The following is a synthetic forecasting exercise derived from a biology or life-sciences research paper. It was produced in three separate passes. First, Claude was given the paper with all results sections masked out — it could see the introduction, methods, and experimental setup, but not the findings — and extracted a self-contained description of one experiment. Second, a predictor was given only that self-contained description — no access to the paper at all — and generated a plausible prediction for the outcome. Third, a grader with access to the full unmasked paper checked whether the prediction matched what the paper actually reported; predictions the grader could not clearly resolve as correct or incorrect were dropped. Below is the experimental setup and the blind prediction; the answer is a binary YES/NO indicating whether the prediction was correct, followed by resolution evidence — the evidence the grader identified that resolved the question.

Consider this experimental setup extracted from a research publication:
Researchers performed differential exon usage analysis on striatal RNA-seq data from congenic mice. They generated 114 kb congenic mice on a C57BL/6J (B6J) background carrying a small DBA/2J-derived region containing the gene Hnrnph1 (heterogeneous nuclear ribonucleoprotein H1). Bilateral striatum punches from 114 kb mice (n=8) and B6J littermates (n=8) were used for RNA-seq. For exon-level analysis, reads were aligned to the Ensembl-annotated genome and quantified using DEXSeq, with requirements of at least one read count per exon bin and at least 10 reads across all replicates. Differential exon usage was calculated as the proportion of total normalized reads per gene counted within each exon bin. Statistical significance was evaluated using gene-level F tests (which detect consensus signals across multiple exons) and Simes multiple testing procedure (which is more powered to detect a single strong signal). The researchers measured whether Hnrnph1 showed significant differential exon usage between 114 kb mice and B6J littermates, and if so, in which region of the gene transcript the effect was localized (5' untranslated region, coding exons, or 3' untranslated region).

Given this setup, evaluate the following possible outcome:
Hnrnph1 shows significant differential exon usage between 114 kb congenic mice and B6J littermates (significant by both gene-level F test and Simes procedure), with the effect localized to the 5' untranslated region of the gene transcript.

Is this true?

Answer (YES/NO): NO